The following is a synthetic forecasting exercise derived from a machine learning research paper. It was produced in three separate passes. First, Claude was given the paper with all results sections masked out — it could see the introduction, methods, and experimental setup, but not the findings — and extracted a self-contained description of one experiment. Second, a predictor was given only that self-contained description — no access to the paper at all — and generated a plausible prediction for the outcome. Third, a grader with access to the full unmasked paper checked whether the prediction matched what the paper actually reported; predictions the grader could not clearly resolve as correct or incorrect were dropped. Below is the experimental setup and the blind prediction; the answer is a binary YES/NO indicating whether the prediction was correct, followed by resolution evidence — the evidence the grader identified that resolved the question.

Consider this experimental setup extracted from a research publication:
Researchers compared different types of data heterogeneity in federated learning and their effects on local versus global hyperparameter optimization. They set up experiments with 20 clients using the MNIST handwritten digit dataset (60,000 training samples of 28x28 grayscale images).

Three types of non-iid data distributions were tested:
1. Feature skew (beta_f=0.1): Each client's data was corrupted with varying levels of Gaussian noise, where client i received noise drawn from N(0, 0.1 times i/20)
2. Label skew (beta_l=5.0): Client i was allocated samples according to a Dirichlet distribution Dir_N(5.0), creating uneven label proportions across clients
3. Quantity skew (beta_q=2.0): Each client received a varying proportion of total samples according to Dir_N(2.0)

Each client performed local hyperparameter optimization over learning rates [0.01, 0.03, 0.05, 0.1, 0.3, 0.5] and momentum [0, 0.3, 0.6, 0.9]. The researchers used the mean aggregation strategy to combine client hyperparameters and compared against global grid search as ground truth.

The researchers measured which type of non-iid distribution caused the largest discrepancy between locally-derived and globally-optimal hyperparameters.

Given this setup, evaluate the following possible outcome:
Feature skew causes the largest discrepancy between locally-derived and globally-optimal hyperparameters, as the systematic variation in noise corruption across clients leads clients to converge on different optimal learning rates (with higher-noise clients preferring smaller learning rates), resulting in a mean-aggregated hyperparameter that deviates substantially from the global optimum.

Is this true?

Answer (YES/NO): NO